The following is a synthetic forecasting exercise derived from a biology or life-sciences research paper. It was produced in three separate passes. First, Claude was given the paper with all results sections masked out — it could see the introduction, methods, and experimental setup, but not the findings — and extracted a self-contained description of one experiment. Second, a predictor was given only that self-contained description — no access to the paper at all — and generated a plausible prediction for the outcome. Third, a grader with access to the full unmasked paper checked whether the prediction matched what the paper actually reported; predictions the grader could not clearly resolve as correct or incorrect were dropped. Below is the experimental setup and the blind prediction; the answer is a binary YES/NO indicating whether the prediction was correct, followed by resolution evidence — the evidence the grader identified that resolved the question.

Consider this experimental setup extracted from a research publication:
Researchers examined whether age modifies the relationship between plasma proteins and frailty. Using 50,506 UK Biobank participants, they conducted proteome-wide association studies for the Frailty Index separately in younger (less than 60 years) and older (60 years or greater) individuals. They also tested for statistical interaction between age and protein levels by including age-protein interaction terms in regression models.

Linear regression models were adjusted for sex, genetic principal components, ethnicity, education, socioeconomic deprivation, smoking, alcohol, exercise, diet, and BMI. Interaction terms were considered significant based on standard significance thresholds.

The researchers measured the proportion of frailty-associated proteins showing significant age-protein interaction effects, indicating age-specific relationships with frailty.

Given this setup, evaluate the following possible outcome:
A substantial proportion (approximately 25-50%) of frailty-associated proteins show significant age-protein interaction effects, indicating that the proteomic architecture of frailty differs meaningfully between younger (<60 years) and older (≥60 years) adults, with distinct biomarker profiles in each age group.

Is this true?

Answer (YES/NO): NO